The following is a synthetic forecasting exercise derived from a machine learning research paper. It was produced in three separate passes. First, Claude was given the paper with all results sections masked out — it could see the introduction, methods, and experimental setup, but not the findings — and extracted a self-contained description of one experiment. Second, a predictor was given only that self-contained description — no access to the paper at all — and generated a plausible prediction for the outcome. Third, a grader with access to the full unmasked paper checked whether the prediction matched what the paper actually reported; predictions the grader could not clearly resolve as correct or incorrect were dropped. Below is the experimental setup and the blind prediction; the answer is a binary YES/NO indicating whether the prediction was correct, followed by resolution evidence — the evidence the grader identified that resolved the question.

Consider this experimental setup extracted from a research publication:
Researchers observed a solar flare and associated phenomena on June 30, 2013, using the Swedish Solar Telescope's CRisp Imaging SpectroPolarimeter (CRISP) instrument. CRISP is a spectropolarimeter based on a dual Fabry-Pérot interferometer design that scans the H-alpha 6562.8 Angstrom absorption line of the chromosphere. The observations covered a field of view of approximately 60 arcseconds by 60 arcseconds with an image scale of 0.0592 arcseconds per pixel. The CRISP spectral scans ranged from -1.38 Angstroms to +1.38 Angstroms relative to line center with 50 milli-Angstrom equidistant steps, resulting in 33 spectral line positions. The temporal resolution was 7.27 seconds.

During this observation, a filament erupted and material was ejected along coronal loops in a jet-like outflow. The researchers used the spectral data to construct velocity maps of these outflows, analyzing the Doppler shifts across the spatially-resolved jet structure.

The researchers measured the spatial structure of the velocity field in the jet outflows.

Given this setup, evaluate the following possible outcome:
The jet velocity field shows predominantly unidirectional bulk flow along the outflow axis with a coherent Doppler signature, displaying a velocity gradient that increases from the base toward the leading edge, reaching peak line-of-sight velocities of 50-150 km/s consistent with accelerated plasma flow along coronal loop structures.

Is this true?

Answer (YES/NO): NO